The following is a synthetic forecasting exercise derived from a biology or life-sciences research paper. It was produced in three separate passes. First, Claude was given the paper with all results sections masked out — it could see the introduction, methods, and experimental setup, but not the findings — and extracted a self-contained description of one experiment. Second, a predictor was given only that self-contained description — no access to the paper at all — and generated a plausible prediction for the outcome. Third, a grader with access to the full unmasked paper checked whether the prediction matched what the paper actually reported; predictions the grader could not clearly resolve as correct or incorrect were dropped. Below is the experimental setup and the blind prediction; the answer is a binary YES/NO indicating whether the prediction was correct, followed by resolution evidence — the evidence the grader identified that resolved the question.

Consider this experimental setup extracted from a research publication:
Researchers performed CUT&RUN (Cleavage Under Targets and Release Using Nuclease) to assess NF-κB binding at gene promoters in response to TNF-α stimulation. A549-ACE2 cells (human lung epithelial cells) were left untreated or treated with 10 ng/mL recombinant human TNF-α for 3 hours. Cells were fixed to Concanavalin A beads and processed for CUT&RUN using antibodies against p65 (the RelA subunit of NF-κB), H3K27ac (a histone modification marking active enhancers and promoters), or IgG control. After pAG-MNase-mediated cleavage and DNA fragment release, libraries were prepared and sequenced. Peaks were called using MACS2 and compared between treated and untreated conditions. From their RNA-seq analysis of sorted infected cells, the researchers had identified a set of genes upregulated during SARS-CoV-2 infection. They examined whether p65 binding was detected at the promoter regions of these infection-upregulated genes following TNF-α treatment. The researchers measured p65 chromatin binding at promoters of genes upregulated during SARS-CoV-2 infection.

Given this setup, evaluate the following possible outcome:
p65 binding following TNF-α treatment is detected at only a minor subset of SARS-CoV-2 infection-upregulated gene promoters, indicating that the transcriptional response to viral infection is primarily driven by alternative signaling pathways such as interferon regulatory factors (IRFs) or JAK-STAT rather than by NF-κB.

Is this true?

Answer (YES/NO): NO